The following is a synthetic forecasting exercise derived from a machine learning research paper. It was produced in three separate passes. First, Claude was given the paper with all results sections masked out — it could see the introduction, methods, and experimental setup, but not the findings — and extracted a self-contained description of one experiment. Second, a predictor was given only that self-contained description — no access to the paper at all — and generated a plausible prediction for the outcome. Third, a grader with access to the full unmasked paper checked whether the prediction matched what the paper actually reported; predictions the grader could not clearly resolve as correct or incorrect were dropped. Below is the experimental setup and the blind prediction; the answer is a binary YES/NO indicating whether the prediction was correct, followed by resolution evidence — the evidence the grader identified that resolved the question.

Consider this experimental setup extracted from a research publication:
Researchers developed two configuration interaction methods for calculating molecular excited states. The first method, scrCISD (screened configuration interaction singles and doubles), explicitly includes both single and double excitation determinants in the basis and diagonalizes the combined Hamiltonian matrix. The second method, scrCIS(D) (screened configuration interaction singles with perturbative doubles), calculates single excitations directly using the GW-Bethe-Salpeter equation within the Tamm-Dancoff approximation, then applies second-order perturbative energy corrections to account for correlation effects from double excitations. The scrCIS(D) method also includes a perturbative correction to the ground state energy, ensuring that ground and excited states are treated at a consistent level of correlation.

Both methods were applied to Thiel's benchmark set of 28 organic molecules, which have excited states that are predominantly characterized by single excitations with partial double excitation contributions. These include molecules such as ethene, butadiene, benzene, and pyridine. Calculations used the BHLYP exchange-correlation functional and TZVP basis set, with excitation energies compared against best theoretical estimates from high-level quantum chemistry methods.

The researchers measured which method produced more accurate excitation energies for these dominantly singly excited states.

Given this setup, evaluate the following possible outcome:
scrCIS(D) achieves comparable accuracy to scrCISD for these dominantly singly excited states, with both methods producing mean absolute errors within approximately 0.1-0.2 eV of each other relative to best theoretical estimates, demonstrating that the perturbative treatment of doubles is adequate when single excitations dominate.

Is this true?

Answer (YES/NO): NO